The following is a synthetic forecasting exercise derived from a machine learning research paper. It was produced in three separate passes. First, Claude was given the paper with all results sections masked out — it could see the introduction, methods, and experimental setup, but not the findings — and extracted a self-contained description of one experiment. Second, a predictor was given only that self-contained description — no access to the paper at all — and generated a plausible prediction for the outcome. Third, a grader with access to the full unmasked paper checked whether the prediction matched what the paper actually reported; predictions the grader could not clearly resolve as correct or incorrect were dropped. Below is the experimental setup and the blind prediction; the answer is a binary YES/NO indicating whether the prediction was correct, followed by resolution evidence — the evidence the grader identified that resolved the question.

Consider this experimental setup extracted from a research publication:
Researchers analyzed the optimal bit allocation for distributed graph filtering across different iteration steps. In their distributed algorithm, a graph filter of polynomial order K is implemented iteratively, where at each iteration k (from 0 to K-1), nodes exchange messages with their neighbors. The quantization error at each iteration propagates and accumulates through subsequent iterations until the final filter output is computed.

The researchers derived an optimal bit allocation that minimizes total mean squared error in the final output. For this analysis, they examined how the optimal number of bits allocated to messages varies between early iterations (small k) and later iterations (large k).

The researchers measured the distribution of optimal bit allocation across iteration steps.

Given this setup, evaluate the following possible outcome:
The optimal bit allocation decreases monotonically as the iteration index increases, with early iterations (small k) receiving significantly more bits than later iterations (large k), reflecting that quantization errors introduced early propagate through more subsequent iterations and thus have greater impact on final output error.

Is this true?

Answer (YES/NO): YES